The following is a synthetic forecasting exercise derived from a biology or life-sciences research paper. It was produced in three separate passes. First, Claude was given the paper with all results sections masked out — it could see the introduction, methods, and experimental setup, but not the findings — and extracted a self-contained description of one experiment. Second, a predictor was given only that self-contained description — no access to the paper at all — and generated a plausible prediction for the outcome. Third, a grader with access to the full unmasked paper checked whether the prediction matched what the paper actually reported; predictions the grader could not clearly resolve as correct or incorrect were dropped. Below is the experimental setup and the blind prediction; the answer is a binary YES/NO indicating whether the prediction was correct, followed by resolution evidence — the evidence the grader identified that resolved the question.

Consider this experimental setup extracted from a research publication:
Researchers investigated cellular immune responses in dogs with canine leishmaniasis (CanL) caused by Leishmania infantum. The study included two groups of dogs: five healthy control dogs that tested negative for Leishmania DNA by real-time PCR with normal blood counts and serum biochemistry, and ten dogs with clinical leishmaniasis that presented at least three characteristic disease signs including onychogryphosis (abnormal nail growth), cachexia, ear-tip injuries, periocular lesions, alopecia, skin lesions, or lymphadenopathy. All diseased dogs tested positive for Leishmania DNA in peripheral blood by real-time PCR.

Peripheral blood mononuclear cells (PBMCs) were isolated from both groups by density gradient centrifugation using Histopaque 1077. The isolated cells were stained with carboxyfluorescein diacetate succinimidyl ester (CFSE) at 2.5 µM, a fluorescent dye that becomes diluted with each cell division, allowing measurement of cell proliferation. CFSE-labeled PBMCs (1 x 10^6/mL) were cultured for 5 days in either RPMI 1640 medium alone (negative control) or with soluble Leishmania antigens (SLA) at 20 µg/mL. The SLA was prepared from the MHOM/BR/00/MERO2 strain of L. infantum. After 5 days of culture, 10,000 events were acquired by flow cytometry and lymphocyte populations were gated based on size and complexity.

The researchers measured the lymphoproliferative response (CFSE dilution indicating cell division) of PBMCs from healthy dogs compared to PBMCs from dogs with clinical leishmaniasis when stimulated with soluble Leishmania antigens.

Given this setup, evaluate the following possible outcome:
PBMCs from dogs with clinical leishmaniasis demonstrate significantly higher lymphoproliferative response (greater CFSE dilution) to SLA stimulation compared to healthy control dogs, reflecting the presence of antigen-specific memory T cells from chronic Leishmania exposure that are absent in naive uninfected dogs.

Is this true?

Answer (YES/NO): NO